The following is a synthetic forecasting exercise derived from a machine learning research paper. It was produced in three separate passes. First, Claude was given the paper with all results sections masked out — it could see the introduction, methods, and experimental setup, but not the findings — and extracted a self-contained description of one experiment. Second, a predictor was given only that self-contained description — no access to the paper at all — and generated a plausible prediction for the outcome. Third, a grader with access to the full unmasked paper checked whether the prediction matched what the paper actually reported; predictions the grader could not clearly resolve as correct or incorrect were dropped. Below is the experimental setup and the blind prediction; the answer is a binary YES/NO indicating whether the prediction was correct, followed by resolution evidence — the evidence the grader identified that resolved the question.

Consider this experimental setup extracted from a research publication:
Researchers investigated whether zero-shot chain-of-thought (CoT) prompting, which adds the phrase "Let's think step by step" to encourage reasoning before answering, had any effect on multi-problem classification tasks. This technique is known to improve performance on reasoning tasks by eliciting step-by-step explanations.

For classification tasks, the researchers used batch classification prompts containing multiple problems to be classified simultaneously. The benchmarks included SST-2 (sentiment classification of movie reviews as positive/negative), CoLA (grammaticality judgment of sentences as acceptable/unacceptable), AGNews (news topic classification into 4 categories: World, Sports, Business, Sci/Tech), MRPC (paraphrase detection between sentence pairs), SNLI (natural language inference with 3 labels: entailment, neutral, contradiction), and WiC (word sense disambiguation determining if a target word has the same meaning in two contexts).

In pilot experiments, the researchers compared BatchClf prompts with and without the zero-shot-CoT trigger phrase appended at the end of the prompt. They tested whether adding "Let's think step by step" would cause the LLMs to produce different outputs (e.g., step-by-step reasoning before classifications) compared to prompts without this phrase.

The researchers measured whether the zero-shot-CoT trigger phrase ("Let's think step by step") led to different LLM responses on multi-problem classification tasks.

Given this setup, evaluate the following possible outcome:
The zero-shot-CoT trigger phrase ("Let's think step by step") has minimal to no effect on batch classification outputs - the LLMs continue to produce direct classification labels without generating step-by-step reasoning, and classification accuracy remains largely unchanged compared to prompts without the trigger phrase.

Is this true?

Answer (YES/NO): YES